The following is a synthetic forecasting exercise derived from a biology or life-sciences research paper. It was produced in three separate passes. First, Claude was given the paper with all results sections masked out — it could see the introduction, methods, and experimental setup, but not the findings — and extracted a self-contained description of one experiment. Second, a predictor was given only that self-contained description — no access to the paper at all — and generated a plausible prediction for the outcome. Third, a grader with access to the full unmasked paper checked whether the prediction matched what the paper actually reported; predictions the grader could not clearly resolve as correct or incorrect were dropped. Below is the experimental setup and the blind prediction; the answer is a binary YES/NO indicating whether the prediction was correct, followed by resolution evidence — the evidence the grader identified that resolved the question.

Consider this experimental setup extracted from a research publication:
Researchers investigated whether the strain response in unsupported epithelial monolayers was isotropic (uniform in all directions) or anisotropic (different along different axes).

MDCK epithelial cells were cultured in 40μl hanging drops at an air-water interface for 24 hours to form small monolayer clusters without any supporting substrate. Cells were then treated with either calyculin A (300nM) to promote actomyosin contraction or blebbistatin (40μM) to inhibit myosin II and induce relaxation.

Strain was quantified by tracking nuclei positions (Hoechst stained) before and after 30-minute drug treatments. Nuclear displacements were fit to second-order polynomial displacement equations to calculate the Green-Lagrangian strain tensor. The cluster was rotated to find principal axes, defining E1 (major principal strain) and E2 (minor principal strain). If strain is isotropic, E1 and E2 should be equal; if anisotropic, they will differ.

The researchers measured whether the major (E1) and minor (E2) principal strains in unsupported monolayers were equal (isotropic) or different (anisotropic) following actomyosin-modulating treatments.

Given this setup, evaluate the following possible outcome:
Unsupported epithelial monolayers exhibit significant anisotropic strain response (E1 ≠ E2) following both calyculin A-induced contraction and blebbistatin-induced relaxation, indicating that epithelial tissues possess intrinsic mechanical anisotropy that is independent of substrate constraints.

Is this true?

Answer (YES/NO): NO